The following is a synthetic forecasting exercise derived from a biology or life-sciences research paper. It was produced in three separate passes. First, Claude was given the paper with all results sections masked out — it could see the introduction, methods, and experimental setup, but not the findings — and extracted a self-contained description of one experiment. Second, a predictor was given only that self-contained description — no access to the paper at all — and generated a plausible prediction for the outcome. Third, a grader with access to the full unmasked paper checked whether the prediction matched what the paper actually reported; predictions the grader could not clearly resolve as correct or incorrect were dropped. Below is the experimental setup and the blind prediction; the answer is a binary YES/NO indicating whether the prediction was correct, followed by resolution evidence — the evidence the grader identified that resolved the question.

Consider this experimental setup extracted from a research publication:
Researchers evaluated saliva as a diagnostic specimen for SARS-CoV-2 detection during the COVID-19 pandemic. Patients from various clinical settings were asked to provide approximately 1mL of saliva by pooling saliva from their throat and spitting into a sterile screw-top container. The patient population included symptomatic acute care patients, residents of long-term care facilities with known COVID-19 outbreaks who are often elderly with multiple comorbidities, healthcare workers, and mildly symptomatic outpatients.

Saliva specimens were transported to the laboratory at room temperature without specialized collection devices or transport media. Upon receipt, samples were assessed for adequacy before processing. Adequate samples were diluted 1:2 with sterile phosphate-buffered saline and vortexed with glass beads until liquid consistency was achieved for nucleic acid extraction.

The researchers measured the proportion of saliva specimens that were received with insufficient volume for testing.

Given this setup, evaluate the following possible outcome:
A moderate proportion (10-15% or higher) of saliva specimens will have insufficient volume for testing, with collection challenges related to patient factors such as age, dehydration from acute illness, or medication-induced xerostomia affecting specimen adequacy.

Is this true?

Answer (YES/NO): YES